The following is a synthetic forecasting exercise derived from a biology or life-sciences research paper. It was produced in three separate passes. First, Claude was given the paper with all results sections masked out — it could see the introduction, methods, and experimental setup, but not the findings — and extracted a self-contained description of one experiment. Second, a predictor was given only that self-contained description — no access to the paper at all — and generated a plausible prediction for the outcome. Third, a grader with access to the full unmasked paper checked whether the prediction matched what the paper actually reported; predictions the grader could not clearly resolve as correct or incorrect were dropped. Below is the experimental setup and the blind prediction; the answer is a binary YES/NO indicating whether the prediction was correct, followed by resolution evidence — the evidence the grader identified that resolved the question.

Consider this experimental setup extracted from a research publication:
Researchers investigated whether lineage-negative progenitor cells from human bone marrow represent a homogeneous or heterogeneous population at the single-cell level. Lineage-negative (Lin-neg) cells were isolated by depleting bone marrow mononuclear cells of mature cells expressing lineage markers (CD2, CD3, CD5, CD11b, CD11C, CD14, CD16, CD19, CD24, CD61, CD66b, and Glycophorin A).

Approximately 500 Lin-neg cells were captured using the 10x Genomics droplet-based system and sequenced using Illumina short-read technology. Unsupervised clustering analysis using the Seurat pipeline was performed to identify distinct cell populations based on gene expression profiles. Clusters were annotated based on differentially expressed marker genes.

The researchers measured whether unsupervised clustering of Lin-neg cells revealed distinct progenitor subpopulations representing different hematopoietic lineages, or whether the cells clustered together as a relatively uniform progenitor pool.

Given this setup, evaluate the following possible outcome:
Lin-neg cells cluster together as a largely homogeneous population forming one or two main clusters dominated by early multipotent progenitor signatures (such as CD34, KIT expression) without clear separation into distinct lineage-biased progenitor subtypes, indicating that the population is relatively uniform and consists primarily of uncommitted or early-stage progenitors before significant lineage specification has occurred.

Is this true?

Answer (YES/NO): NO